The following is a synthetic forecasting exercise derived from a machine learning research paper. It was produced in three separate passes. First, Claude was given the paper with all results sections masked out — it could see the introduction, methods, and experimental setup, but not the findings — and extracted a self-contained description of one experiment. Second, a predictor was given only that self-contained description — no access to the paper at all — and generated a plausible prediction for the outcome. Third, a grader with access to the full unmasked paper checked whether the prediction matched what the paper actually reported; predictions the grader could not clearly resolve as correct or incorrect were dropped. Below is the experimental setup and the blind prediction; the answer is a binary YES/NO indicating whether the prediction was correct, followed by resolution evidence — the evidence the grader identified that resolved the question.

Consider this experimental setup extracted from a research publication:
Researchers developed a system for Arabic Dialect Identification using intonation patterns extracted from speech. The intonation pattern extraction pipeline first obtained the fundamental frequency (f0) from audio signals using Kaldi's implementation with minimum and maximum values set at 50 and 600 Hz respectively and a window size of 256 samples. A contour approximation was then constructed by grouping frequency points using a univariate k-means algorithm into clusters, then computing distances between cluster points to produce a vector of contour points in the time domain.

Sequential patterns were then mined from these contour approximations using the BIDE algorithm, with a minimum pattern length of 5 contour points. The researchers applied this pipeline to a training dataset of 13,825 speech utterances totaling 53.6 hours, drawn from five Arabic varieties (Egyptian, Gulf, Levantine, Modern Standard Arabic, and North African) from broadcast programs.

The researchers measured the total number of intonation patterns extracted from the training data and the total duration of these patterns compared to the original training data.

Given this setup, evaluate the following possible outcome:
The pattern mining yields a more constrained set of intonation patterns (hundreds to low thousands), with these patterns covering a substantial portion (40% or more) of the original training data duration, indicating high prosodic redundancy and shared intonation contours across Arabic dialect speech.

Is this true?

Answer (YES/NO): NO